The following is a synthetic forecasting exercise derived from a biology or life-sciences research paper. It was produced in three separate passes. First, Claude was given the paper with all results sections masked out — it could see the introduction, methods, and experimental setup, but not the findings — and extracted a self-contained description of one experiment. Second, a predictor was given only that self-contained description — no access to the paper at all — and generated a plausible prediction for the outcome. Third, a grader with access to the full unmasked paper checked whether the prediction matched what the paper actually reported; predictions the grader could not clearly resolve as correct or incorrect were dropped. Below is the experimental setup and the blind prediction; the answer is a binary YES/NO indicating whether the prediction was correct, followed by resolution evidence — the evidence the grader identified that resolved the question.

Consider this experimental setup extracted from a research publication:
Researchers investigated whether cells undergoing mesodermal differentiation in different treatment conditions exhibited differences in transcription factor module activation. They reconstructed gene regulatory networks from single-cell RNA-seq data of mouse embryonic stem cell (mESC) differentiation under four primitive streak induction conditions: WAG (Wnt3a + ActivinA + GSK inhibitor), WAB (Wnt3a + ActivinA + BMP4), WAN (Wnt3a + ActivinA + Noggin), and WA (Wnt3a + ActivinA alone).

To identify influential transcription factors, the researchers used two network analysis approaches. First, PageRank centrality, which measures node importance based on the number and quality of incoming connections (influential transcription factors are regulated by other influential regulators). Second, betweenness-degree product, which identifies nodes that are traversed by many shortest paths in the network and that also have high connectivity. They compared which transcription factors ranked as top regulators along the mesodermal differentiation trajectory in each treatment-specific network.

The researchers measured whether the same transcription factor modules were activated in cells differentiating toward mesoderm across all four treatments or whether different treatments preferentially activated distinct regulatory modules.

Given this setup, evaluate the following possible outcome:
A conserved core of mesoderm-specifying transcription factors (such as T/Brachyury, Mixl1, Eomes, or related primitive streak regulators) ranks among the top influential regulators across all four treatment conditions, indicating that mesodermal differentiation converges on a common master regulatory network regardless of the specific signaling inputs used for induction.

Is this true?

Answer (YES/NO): NO